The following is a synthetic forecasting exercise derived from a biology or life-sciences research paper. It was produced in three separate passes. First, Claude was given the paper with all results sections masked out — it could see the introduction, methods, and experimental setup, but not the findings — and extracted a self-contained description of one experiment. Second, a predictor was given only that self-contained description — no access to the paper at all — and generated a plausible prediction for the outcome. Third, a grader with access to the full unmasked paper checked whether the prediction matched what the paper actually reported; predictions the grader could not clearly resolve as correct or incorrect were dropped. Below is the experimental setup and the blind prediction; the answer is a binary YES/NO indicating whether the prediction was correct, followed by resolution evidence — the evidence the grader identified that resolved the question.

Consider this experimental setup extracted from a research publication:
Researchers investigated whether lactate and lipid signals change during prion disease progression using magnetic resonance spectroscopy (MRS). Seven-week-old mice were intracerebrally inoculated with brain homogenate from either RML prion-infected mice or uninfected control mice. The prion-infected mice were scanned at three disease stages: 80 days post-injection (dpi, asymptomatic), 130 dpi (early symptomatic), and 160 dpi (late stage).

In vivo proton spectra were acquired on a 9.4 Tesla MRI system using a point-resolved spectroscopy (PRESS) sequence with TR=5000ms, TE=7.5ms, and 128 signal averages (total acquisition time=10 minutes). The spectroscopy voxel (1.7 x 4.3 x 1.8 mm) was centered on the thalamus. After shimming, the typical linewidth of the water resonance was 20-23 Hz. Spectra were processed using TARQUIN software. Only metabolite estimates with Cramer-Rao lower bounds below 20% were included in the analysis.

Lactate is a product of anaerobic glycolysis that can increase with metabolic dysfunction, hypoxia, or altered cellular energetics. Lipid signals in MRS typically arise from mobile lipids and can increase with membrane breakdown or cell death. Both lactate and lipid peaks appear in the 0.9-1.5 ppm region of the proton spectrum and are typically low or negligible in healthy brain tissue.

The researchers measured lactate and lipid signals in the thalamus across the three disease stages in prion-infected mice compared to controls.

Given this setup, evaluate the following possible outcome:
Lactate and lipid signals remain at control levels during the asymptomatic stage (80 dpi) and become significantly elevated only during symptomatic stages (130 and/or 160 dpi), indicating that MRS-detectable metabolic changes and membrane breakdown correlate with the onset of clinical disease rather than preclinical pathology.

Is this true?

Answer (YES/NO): YES